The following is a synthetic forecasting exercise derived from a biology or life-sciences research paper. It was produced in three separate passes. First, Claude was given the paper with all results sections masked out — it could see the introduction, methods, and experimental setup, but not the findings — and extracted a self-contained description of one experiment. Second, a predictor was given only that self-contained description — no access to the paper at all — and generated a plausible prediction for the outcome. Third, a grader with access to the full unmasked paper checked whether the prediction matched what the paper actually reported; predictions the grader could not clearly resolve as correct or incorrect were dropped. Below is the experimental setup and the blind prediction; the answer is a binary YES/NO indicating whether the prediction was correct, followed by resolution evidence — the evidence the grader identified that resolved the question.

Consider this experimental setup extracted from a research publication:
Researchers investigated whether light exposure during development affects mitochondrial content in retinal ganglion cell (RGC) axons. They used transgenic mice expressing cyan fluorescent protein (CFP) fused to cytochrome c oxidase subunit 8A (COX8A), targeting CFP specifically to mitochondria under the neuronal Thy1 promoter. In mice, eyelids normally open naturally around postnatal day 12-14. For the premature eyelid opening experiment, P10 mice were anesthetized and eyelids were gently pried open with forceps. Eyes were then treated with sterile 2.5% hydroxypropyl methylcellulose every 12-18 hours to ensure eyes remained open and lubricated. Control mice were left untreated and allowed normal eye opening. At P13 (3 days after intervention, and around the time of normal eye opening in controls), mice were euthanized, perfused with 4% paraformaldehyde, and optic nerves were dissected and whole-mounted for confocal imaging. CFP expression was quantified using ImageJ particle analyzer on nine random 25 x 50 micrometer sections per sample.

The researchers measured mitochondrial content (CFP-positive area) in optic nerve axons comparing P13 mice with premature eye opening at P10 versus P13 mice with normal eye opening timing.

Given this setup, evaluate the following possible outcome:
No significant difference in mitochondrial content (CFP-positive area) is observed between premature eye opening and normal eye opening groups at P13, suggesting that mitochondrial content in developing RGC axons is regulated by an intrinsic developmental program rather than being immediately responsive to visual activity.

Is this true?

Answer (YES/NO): NO